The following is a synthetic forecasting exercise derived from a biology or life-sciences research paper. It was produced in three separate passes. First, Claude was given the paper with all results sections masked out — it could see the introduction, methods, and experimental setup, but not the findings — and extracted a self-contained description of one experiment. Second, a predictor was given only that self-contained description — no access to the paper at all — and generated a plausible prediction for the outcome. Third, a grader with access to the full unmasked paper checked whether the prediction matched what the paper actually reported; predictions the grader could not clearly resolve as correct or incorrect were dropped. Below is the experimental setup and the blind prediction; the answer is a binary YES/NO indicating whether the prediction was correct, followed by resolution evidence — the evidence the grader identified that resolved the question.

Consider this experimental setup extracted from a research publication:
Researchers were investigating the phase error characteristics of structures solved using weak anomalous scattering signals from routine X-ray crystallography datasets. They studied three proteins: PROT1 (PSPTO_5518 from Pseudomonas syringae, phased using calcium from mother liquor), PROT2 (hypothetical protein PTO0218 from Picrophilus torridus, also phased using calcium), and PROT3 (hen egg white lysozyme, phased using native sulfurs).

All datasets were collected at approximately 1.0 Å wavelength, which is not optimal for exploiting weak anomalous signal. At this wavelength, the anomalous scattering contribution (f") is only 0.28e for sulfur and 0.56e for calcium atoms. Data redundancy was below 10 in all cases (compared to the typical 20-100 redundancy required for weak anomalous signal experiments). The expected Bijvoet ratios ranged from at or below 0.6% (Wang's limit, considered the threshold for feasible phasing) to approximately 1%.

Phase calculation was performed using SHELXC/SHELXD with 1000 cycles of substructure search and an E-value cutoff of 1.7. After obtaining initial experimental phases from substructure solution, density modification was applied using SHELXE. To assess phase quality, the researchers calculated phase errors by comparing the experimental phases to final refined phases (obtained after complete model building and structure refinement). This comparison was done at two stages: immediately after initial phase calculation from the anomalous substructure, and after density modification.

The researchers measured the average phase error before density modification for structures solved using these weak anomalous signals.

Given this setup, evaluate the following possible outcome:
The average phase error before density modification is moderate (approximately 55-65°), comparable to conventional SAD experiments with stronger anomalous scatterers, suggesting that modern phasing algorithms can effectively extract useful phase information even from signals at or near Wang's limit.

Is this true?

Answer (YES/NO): NO